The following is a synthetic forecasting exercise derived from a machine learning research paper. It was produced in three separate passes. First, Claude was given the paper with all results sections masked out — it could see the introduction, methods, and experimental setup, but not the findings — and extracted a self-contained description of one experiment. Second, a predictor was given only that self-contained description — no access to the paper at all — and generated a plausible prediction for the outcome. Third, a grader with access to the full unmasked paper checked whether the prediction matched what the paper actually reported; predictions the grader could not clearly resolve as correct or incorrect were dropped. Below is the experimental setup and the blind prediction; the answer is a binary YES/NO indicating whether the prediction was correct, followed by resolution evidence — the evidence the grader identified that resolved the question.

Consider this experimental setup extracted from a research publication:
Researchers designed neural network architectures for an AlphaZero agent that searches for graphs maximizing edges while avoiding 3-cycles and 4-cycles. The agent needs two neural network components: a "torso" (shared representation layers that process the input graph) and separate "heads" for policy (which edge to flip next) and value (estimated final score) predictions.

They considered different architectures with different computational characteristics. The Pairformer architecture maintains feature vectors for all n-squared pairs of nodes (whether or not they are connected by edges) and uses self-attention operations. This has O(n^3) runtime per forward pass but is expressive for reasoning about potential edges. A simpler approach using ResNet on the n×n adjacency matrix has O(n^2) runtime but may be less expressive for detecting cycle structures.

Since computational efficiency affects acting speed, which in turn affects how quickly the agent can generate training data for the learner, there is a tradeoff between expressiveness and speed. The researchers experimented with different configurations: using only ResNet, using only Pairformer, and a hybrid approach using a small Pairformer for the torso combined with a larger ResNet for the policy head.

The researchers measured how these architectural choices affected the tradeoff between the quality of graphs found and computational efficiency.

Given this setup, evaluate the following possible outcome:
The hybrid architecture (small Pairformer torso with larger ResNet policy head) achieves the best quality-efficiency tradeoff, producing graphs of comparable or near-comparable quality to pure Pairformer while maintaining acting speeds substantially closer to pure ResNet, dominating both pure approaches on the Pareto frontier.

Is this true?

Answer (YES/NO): NO